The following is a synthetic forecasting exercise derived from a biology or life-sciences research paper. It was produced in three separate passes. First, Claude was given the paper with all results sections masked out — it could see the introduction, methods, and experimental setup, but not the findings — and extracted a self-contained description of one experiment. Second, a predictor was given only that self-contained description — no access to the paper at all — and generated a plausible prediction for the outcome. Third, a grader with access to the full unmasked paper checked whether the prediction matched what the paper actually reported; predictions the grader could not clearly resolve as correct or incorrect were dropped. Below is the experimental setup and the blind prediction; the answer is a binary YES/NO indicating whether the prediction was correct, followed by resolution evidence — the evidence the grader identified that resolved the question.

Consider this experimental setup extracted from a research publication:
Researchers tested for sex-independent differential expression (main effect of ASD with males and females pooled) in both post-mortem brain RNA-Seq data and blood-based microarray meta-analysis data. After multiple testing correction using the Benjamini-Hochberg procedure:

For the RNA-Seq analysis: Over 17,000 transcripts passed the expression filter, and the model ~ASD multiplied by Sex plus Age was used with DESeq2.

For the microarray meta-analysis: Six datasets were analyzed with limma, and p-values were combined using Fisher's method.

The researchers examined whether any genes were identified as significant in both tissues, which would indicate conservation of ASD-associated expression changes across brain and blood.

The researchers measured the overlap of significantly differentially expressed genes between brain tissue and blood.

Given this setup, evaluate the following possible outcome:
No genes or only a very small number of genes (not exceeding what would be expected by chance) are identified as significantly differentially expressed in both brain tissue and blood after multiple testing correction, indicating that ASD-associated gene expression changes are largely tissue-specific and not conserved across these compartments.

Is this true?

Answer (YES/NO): YES